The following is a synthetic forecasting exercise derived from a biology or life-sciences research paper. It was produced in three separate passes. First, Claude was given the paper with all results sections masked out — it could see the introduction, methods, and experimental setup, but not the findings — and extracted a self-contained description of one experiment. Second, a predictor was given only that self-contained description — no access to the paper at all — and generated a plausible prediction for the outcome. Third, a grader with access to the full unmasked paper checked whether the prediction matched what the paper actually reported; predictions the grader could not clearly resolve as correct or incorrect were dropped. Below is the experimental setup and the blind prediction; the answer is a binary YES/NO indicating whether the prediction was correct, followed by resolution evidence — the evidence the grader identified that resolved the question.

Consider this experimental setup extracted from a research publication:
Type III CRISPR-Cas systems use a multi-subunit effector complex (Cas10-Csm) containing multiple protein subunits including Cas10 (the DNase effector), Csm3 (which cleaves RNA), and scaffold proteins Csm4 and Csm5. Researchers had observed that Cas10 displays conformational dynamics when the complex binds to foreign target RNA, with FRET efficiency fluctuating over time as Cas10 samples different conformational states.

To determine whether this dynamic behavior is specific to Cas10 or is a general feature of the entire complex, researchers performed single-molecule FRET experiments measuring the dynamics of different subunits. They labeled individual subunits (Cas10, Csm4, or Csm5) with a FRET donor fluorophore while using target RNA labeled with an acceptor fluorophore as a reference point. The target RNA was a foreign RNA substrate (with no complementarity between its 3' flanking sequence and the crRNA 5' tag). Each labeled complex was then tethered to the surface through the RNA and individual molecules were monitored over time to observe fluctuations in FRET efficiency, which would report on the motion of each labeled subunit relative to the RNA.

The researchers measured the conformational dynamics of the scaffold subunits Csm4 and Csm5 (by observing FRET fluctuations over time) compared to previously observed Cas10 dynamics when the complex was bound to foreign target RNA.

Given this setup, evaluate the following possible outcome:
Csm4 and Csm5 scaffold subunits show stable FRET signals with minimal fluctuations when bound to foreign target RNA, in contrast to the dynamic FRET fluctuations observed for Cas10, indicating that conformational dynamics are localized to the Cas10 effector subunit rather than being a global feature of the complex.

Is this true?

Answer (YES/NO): YES